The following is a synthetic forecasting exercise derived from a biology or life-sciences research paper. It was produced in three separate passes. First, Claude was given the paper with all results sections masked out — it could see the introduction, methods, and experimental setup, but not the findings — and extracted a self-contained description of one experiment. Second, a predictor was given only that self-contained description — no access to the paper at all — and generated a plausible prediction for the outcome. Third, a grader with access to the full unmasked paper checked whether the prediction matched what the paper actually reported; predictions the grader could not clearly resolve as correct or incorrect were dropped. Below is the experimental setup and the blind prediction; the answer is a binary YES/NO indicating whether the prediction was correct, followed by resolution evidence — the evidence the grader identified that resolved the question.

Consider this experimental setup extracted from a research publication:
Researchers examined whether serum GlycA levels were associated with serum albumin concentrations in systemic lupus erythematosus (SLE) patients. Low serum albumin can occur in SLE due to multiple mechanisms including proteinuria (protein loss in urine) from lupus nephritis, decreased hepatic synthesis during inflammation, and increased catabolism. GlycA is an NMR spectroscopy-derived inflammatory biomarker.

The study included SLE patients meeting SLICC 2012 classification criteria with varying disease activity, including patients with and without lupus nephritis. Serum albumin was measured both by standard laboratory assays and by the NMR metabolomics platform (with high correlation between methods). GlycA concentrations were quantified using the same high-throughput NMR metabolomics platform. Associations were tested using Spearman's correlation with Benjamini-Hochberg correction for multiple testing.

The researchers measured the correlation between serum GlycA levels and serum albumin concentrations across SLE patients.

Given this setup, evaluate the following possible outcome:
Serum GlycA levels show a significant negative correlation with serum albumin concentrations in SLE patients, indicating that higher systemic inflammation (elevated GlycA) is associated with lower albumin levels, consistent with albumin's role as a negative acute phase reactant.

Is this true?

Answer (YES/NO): YES